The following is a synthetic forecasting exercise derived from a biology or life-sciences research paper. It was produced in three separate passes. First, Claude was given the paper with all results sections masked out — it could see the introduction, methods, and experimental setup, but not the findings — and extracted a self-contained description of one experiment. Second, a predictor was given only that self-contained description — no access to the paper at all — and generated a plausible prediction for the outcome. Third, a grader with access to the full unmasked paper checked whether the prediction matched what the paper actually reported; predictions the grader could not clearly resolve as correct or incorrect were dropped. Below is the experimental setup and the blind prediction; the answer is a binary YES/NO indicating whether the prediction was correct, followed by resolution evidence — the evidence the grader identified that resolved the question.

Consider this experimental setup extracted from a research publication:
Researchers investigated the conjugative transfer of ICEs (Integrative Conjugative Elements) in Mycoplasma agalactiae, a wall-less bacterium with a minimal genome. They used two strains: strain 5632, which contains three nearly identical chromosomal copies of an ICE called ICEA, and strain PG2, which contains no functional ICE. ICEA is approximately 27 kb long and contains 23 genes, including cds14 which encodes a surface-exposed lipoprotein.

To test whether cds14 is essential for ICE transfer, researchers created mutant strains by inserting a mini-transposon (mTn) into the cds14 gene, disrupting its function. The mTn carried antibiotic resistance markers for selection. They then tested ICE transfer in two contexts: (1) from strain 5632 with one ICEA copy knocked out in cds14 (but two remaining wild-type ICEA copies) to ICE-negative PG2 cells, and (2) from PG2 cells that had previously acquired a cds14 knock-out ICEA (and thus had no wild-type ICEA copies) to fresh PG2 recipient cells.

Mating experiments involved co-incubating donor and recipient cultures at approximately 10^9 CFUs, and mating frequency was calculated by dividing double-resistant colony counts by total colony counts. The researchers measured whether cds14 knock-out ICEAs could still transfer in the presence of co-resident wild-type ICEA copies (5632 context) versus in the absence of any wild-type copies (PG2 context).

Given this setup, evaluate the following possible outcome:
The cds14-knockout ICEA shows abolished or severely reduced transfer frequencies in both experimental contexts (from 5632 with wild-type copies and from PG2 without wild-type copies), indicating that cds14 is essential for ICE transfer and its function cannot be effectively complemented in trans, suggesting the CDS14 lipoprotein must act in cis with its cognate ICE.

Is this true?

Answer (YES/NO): NO